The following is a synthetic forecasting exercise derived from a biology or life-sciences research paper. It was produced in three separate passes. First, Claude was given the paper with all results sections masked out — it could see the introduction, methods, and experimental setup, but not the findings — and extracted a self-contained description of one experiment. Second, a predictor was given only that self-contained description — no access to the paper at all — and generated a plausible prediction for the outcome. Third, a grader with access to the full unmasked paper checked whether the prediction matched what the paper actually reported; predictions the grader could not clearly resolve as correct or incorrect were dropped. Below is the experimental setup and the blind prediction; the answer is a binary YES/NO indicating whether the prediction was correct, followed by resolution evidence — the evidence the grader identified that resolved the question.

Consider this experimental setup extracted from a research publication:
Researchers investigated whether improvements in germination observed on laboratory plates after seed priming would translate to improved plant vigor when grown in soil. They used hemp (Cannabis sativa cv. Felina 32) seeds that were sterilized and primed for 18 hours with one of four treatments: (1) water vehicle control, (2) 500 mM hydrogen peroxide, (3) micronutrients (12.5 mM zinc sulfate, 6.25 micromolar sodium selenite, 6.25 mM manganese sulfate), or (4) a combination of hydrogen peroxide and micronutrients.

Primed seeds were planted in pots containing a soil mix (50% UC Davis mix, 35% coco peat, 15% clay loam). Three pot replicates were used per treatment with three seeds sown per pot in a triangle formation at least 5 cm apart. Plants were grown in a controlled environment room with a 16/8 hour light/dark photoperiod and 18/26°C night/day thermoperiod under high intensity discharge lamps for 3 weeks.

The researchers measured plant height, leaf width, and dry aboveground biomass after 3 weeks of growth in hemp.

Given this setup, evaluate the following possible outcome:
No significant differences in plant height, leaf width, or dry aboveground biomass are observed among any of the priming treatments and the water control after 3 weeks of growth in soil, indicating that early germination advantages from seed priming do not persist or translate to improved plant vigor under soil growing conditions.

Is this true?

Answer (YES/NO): YES